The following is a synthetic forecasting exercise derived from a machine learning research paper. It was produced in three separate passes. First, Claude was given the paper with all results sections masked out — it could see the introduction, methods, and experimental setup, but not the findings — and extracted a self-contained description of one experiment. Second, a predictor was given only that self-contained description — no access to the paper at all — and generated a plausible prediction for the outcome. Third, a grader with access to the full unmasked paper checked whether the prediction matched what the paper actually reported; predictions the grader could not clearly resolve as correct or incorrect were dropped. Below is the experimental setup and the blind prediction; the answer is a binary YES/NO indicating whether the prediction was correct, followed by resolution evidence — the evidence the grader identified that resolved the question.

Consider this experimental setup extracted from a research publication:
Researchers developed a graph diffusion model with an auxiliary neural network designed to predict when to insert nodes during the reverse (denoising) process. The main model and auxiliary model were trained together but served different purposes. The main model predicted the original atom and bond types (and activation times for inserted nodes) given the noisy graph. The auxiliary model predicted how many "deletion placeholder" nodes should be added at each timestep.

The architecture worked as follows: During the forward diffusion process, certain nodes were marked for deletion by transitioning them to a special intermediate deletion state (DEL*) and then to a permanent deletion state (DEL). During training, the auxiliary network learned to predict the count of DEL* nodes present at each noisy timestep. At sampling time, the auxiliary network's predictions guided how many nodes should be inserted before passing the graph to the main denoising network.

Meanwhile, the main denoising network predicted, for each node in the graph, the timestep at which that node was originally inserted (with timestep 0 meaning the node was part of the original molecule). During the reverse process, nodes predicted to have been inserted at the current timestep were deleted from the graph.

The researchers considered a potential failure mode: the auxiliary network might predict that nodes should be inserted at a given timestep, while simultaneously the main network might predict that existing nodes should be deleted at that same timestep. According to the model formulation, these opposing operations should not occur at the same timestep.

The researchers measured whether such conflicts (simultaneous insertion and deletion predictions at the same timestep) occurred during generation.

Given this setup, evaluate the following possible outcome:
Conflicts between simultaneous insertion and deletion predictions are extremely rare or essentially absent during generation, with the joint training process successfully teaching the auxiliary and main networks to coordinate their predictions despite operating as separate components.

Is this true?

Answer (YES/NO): NO